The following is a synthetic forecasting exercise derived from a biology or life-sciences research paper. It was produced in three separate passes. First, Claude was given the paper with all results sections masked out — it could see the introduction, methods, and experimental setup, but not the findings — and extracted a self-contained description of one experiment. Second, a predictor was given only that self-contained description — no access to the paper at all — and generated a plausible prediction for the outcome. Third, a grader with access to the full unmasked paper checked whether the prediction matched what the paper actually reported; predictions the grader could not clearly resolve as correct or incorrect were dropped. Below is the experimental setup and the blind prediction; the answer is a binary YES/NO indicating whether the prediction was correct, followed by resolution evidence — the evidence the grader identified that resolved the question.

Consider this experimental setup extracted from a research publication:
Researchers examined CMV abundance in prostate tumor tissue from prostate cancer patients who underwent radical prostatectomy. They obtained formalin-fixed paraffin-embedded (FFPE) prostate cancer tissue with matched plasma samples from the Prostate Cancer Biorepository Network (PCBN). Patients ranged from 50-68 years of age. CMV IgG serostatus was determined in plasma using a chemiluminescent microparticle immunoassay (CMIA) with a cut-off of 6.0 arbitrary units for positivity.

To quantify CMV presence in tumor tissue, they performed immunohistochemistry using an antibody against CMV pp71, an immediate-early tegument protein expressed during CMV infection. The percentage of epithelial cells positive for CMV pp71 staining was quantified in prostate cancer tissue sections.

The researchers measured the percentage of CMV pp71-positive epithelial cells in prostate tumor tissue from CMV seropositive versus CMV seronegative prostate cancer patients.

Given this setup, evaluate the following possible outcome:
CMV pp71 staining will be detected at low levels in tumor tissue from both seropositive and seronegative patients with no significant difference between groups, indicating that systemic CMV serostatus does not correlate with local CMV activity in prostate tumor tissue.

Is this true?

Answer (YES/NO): NO